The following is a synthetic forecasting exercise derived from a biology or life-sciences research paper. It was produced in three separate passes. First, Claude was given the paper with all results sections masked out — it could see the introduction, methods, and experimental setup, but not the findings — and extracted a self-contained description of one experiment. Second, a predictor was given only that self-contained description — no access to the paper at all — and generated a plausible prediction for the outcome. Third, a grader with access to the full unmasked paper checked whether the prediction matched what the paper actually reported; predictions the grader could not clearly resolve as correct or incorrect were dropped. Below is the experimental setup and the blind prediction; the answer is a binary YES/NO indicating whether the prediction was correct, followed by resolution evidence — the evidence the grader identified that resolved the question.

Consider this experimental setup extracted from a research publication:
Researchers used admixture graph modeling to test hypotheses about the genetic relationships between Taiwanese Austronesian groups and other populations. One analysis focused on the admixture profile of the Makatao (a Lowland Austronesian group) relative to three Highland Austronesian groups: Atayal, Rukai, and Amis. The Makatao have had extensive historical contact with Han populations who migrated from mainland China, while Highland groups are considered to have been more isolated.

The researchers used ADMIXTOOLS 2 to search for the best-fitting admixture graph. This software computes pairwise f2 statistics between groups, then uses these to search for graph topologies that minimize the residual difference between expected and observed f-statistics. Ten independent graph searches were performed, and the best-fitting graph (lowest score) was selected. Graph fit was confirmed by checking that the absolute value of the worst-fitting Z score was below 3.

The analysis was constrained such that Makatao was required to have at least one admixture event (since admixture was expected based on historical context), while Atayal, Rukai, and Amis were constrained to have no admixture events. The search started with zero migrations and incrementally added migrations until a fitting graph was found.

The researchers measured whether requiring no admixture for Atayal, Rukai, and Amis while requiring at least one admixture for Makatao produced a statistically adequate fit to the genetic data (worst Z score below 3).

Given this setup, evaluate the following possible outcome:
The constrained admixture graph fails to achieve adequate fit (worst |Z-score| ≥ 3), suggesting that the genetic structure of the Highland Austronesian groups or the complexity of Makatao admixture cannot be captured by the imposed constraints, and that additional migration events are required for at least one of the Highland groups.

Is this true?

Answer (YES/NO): NO